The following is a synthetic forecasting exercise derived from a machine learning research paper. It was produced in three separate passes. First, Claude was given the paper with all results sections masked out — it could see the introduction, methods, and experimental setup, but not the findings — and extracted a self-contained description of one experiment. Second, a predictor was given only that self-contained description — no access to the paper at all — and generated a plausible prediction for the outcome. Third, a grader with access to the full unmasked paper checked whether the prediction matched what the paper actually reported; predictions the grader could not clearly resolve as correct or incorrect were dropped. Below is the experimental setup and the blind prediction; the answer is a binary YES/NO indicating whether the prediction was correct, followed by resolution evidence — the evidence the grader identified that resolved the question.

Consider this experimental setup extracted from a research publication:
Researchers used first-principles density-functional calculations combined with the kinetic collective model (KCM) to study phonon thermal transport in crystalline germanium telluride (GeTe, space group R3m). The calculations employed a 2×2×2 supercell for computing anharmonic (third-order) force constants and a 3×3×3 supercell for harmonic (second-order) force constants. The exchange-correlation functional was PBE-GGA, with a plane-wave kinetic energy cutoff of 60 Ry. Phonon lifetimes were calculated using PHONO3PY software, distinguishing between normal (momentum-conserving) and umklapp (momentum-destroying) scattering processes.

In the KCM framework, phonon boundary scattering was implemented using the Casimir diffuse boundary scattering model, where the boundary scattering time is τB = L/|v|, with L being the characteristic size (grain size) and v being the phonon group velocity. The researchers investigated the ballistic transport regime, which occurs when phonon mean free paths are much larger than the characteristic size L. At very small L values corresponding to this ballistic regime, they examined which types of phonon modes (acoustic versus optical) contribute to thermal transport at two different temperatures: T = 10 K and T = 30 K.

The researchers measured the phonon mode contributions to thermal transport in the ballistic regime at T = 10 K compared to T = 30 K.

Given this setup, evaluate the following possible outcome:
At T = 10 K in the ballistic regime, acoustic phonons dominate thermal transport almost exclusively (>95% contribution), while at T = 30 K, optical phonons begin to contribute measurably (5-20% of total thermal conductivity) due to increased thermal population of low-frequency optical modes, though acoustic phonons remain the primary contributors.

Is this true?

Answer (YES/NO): YES